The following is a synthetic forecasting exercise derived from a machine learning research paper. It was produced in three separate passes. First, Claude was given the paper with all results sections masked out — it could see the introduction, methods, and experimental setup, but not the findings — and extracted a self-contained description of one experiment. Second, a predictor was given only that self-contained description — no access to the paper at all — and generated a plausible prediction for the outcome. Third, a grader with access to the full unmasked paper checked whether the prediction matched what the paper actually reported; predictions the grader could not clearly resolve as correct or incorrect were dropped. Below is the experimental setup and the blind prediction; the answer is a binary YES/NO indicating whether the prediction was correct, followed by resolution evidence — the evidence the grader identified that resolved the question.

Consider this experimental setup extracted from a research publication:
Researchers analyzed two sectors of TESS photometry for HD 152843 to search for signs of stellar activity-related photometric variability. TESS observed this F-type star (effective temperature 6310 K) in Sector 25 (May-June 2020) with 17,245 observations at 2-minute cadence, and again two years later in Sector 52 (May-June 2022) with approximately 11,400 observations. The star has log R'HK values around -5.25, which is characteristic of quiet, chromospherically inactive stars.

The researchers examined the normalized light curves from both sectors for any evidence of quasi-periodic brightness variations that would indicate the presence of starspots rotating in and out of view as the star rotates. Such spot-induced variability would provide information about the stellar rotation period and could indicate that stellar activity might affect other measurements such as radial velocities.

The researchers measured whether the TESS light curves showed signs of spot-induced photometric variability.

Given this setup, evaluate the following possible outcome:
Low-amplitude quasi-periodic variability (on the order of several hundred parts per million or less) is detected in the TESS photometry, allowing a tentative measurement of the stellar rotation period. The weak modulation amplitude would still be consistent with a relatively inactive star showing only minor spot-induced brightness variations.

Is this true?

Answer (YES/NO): NO